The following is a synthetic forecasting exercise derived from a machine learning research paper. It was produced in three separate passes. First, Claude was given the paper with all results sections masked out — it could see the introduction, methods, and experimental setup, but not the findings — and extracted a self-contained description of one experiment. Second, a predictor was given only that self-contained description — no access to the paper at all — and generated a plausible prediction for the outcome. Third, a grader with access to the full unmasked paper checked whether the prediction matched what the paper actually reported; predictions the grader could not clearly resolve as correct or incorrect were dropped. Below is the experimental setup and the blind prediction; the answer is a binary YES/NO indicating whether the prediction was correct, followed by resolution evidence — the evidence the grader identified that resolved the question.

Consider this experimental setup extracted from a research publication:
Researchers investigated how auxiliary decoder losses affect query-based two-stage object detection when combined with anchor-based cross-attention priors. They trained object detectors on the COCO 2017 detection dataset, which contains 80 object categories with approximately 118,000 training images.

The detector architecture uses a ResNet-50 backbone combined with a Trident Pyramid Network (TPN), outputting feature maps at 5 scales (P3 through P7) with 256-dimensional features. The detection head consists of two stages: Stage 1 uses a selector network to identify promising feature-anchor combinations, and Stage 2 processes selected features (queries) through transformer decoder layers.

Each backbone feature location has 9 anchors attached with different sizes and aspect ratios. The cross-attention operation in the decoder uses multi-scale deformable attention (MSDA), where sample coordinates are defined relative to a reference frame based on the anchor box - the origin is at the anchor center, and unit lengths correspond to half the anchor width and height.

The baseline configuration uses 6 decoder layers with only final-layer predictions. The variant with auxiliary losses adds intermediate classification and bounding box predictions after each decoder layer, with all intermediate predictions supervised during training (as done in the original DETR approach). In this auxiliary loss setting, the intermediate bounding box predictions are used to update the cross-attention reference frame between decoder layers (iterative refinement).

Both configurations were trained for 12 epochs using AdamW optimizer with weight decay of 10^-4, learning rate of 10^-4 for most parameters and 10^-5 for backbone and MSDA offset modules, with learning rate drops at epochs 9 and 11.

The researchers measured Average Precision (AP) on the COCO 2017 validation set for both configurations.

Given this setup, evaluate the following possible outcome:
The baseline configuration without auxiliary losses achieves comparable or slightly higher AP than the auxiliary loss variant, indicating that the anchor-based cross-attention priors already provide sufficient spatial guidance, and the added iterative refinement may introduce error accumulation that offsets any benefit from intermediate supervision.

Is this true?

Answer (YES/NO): YES